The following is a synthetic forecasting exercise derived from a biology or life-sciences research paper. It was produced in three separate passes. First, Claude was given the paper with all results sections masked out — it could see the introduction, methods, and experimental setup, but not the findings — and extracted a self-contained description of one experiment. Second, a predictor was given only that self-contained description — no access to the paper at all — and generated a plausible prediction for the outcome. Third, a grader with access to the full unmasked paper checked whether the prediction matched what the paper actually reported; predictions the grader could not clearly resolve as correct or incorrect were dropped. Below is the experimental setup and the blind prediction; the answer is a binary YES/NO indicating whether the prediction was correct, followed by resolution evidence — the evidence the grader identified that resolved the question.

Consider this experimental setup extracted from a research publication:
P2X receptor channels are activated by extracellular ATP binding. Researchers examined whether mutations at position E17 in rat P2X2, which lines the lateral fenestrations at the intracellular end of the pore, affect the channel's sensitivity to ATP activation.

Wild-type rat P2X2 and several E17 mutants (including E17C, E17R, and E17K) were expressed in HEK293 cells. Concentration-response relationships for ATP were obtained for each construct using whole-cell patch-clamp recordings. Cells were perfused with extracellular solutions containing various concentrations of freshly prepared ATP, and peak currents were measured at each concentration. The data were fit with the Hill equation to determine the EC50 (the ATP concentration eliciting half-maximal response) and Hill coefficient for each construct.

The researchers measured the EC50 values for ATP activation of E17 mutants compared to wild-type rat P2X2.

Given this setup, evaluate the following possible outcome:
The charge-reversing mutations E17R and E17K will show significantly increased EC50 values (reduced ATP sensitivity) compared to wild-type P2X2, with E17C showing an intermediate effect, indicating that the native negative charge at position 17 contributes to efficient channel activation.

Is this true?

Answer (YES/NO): NO